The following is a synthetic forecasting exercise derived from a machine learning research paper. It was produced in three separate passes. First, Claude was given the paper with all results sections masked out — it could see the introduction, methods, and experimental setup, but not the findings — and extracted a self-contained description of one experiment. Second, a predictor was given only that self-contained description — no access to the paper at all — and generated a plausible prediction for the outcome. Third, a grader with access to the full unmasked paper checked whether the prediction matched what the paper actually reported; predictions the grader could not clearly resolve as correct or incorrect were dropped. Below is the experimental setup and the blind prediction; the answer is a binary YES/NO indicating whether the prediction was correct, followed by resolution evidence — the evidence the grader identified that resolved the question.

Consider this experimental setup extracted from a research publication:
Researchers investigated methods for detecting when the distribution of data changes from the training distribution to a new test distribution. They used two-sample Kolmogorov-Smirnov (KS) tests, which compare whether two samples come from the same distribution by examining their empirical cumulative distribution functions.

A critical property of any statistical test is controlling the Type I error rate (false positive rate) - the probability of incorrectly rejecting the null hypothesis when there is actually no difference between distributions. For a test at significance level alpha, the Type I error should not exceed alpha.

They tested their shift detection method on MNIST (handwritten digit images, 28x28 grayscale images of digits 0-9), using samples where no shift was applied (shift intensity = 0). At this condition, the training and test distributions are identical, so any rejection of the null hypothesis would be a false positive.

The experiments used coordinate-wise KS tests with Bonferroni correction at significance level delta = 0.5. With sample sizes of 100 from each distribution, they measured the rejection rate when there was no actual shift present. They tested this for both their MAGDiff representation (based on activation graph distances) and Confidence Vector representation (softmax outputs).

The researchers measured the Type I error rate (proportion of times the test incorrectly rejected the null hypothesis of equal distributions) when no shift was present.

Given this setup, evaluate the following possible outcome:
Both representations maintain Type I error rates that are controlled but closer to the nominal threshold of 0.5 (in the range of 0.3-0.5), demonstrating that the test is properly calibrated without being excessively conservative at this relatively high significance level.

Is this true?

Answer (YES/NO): NO